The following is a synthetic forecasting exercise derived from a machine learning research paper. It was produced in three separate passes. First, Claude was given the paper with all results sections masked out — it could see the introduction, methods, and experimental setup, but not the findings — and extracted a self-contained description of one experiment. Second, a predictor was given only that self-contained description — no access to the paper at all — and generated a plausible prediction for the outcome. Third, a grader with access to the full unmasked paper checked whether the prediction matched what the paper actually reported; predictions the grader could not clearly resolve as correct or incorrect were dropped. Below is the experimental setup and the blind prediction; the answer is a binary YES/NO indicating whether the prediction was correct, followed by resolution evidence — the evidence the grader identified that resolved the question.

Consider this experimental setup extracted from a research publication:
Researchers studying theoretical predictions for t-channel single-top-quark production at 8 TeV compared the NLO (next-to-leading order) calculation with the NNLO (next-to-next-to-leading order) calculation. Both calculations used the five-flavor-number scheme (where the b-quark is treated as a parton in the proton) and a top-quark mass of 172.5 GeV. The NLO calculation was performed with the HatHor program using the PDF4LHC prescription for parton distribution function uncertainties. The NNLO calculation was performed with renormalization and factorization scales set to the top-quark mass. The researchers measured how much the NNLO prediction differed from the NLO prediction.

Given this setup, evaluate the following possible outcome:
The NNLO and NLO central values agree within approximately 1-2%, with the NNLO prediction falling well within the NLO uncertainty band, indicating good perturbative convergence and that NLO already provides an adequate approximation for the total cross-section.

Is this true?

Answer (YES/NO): YES